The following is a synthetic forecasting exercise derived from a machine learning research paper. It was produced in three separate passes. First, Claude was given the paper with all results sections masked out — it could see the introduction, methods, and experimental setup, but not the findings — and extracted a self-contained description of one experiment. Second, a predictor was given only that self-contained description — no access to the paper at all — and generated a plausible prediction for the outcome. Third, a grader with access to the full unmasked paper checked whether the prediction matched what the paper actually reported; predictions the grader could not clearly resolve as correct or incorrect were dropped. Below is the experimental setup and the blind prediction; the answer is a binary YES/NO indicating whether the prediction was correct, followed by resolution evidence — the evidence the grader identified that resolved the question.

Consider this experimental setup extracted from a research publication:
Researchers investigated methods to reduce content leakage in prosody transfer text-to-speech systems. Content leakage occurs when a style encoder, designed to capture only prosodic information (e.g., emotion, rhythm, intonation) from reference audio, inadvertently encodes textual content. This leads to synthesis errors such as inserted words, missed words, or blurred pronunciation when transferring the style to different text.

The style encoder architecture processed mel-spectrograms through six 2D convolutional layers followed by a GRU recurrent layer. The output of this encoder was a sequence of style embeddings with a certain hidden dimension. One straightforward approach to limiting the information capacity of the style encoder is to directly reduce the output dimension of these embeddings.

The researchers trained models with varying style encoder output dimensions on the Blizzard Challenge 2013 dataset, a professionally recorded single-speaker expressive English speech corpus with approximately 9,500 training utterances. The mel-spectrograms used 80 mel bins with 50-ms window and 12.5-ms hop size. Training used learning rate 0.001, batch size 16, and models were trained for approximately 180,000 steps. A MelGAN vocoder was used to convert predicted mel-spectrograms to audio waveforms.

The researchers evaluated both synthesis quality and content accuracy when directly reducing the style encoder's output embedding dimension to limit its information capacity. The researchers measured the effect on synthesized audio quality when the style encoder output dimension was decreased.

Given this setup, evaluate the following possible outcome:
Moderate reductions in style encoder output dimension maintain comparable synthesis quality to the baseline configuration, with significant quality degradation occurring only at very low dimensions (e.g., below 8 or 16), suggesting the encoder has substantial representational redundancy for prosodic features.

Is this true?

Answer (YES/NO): NO